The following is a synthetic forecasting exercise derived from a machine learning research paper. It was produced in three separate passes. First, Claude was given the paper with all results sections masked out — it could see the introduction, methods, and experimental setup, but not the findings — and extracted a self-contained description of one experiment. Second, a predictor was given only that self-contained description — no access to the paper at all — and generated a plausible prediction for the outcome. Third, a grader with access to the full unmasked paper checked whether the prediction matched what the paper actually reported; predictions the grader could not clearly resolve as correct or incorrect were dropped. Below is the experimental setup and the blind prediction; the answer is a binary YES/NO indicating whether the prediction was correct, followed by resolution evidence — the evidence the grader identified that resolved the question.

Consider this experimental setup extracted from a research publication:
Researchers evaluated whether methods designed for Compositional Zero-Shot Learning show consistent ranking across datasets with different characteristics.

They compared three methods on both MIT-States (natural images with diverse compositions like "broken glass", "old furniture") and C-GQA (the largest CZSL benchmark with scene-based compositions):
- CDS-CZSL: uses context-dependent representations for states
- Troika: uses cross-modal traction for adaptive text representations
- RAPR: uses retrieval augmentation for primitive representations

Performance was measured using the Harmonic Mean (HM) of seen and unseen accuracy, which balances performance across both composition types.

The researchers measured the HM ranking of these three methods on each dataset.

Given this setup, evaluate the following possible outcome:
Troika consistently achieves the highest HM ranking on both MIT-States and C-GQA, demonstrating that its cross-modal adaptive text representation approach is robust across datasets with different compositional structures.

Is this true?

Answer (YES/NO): NO